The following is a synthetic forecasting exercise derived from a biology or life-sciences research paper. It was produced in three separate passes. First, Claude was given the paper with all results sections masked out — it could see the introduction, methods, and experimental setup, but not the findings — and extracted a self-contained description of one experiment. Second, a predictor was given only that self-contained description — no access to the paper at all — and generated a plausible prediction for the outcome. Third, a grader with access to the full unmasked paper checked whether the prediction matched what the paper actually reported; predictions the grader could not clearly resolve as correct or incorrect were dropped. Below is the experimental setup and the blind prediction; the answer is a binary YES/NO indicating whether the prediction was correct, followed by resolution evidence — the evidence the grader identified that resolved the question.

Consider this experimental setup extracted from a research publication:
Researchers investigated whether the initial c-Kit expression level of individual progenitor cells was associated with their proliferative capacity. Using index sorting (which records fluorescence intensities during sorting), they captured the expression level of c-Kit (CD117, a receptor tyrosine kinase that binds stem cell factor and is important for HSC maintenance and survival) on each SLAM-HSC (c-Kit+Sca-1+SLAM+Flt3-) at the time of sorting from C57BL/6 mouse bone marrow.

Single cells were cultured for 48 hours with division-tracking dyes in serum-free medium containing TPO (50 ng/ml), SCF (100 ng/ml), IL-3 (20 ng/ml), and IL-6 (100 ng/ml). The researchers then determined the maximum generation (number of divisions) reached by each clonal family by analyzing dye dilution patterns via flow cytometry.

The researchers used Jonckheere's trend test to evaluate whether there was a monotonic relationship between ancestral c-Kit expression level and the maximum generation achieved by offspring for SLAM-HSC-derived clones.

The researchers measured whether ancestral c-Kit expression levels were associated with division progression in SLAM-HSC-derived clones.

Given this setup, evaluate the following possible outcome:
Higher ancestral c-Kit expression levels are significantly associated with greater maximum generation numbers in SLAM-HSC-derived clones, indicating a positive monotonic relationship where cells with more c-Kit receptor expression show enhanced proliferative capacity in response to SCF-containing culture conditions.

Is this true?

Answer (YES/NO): YES